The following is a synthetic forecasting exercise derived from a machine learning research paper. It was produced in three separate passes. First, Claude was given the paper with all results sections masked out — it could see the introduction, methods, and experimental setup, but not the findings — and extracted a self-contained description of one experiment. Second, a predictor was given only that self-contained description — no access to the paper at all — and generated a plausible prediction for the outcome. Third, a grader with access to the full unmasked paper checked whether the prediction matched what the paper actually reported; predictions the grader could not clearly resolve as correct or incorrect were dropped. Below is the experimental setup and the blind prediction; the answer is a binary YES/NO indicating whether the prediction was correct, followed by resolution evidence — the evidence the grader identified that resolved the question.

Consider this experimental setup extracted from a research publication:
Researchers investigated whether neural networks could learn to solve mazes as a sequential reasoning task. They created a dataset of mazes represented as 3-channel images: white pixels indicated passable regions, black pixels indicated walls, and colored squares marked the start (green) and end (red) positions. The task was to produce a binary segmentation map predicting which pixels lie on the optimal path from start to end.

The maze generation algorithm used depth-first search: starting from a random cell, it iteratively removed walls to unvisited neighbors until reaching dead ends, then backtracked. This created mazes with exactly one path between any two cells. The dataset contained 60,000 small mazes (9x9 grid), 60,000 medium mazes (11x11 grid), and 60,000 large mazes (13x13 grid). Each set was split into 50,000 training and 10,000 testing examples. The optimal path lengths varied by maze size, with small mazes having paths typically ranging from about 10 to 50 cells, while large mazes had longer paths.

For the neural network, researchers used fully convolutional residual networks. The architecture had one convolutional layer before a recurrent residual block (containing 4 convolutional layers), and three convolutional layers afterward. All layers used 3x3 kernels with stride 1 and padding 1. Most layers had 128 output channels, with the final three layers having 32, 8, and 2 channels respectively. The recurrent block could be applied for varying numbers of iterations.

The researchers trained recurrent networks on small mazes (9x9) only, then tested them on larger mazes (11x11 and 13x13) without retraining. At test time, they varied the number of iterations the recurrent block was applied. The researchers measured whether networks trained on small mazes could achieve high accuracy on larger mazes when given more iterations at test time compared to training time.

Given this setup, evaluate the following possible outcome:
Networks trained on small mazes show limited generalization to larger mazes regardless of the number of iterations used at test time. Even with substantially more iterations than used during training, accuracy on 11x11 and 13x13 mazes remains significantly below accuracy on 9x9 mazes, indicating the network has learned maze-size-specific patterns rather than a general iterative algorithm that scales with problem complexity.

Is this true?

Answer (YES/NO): NO